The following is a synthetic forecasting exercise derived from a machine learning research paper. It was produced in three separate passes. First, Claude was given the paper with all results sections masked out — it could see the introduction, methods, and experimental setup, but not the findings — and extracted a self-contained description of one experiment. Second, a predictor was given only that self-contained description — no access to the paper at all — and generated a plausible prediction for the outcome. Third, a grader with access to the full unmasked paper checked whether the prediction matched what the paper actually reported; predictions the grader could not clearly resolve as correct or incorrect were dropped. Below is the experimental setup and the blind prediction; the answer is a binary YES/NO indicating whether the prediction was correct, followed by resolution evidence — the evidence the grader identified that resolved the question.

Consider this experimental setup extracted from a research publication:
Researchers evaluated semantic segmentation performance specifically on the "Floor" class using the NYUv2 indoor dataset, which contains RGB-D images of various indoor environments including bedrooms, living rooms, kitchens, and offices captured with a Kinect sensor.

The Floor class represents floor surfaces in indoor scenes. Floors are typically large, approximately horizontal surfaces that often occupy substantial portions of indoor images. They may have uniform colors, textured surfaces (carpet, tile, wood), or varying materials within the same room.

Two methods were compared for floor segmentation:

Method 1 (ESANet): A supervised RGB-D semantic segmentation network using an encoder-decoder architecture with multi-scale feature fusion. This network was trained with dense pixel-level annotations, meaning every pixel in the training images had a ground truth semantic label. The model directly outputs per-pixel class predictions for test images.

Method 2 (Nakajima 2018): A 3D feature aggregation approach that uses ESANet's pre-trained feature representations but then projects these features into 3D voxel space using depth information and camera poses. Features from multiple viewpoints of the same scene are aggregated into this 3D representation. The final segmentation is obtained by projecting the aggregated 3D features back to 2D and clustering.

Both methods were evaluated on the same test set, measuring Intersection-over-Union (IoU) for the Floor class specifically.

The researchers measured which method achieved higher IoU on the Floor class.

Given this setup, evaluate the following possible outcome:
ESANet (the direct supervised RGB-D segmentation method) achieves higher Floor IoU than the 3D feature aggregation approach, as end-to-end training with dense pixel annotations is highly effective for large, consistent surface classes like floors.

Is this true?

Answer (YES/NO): NO